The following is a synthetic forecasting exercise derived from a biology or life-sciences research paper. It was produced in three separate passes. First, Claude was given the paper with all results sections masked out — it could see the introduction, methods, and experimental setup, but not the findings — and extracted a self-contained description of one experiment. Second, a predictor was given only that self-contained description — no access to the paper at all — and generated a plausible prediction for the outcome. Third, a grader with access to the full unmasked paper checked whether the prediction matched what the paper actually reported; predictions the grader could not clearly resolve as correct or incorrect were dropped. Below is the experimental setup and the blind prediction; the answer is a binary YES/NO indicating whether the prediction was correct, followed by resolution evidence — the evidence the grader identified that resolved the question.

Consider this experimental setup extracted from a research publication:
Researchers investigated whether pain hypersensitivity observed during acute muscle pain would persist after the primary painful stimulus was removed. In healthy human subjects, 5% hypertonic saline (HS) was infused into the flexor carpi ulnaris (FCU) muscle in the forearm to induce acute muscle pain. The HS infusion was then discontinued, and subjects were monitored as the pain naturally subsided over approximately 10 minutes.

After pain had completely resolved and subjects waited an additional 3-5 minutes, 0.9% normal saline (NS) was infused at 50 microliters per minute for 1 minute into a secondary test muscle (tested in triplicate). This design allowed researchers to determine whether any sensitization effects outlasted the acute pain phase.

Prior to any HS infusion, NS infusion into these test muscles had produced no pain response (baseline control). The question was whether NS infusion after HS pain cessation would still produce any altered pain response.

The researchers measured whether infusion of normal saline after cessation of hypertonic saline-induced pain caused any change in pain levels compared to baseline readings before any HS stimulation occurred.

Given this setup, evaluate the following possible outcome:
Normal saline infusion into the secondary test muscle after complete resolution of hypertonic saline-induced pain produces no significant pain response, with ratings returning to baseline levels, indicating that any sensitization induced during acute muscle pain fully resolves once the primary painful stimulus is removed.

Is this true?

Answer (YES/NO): YES